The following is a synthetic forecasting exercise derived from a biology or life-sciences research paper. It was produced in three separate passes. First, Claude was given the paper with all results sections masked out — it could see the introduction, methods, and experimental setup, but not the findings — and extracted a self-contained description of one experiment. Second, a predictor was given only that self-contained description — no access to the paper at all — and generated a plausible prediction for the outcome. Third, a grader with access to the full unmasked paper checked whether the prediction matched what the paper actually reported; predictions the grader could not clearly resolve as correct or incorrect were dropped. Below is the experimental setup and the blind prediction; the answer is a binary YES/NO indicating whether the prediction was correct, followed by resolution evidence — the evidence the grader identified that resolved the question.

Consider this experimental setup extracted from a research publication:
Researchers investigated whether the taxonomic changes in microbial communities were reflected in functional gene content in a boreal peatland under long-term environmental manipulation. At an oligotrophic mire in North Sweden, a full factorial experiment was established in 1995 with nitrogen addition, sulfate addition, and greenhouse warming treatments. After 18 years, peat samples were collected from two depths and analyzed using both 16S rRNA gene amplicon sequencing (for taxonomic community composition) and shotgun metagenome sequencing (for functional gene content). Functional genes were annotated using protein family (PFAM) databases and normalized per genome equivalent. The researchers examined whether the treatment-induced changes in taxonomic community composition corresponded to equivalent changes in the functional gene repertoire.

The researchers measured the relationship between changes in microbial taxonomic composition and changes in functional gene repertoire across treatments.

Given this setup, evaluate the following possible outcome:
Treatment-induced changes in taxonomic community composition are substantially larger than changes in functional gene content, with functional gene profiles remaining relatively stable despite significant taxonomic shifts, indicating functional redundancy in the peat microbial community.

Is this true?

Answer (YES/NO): NO